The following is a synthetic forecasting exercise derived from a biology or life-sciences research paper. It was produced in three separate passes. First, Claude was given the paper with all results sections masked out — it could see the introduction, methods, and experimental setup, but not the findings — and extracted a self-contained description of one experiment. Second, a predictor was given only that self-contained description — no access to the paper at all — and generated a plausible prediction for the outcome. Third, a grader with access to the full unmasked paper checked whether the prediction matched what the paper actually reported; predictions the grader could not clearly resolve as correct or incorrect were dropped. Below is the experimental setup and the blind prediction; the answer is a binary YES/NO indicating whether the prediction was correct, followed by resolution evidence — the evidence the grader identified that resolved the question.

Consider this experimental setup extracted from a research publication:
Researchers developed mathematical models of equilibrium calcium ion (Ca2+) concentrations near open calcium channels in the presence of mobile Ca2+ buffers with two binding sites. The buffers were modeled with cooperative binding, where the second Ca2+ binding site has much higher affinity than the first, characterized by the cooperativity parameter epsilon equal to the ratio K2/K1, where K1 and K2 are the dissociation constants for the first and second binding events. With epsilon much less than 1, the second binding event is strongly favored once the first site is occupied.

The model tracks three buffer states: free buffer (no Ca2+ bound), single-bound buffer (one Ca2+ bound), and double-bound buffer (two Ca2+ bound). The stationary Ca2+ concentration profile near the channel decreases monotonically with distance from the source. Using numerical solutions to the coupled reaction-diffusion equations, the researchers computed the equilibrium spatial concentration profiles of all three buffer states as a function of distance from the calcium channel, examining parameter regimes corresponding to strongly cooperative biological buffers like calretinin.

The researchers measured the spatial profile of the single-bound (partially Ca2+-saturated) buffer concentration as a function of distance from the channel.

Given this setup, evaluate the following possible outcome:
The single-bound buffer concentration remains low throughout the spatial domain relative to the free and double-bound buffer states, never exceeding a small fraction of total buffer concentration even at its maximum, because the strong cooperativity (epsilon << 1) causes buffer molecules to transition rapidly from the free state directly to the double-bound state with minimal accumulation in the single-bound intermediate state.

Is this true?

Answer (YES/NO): YES